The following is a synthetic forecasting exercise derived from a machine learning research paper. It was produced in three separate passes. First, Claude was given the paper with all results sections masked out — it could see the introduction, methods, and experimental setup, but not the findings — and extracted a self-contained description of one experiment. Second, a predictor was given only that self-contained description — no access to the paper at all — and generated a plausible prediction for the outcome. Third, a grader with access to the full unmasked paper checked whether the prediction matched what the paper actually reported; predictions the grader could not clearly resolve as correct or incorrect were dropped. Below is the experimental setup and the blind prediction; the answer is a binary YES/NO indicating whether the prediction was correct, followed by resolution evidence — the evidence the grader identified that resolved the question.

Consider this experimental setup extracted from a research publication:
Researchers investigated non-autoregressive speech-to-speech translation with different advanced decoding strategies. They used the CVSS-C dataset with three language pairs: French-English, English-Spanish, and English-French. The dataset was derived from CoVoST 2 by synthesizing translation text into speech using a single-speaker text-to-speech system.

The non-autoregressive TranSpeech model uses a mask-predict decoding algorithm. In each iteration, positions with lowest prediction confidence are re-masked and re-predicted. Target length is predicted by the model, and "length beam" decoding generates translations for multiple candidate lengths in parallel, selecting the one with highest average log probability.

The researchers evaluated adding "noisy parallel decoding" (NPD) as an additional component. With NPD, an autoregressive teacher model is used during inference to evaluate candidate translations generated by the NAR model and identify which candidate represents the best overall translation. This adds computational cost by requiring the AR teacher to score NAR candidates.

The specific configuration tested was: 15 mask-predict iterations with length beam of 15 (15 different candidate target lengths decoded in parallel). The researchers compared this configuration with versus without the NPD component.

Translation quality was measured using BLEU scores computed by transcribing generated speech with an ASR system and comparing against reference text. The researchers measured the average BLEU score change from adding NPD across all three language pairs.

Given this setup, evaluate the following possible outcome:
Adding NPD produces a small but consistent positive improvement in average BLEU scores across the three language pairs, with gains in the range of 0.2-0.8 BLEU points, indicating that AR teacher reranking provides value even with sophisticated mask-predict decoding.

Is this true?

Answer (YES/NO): NO